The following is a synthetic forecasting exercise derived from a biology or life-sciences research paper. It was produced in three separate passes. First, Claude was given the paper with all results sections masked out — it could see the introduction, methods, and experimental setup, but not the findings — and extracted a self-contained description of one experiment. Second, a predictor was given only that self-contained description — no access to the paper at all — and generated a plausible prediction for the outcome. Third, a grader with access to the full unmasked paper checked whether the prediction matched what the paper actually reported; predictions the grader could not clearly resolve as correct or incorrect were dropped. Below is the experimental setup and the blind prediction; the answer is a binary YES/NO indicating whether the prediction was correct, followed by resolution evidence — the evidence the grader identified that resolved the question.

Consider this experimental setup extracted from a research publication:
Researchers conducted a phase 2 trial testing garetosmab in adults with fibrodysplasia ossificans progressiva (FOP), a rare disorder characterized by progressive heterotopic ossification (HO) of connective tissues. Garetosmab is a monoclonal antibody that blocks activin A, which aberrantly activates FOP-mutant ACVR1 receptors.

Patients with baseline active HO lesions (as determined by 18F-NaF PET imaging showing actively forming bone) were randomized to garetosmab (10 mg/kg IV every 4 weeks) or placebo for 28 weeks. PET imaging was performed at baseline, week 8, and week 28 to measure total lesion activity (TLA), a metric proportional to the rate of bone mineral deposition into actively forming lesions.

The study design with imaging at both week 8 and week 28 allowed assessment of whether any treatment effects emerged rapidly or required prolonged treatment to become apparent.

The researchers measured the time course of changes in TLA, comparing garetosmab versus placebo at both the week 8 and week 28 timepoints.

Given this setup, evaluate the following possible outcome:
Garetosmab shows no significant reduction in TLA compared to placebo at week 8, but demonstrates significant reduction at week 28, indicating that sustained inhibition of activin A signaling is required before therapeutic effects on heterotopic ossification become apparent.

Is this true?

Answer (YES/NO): NO